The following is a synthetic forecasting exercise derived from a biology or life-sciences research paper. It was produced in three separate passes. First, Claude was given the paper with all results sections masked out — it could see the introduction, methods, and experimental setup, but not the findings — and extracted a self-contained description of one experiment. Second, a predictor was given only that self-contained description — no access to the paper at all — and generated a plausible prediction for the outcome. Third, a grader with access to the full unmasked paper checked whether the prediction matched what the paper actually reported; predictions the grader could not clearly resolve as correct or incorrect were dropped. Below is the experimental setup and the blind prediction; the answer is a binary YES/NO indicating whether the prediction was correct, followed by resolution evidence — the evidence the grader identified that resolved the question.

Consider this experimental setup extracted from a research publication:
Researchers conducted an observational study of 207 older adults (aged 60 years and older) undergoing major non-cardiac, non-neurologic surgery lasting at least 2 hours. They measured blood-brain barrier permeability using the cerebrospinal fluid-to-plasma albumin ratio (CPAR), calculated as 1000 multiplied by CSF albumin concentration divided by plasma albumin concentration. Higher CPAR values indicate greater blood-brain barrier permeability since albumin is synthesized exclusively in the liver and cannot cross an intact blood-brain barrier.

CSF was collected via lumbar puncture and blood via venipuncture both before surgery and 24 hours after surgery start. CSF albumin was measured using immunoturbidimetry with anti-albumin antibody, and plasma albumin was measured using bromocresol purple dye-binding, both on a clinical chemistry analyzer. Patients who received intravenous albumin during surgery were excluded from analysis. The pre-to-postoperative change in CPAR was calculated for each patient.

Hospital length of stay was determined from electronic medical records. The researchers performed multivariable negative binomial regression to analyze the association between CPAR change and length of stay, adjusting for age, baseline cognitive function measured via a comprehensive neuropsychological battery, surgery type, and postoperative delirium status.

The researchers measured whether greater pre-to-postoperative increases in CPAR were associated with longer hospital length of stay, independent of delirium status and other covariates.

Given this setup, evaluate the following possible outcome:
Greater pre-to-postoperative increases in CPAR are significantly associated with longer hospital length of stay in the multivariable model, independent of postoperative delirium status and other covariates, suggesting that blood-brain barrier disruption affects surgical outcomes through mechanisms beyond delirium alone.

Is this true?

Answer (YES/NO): YES